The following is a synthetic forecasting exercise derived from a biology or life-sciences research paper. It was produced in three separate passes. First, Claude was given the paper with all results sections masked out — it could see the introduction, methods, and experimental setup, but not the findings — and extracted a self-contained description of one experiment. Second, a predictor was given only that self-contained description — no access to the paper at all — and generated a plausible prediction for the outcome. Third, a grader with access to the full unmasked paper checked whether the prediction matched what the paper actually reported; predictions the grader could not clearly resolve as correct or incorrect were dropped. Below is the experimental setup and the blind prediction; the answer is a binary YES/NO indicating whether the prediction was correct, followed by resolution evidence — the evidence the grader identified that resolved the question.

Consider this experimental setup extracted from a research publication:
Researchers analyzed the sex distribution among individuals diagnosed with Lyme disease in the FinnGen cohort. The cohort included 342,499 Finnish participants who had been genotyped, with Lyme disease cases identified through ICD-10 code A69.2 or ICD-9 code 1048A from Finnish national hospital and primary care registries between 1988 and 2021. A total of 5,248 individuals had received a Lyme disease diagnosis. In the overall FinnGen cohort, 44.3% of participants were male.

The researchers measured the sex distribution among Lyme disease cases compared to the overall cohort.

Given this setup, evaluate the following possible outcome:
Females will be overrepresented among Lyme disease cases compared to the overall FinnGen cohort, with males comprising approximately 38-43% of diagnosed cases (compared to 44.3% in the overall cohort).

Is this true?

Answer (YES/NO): NO